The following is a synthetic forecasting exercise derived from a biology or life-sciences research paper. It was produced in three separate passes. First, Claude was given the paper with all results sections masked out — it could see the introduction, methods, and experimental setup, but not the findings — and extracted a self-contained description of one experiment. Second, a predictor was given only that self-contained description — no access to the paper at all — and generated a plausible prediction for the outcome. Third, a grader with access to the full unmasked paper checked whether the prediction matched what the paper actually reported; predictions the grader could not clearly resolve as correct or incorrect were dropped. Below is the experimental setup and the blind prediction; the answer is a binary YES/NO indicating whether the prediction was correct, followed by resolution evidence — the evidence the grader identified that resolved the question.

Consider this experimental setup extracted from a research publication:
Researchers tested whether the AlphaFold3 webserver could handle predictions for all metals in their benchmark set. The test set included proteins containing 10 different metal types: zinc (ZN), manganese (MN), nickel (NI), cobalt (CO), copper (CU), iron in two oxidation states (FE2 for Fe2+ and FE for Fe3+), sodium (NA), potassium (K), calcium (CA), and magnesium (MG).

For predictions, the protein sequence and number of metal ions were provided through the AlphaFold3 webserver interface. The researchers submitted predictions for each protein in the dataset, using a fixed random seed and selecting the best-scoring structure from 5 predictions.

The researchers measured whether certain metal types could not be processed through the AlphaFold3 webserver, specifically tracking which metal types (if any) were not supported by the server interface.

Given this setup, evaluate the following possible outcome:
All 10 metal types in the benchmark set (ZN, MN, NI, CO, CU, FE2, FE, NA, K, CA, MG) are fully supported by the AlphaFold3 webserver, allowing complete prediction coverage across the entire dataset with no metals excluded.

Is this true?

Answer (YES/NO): NO